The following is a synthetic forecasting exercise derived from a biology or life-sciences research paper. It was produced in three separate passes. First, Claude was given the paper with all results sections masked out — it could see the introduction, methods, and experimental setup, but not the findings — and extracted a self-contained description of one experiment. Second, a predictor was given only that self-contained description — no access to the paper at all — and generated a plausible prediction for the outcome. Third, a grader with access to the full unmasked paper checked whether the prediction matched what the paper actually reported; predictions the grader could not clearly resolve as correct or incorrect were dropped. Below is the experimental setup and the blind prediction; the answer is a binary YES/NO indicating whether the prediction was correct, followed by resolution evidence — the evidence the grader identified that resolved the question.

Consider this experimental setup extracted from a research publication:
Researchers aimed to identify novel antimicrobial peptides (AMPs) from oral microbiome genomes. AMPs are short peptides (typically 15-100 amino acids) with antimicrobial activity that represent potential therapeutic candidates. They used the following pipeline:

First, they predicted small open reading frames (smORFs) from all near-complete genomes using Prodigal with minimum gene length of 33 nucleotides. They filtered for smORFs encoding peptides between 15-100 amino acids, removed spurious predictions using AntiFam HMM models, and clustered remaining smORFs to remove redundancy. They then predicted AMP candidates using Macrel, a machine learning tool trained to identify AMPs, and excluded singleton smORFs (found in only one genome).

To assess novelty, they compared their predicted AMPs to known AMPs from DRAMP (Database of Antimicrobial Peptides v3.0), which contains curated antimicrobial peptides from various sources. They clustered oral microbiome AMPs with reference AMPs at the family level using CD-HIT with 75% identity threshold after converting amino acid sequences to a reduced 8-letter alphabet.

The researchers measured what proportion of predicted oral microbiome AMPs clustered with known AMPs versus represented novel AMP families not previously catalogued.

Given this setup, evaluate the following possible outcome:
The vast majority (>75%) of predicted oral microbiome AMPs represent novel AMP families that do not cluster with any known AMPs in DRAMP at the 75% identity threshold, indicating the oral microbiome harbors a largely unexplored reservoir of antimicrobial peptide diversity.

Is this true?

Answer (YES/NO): YES